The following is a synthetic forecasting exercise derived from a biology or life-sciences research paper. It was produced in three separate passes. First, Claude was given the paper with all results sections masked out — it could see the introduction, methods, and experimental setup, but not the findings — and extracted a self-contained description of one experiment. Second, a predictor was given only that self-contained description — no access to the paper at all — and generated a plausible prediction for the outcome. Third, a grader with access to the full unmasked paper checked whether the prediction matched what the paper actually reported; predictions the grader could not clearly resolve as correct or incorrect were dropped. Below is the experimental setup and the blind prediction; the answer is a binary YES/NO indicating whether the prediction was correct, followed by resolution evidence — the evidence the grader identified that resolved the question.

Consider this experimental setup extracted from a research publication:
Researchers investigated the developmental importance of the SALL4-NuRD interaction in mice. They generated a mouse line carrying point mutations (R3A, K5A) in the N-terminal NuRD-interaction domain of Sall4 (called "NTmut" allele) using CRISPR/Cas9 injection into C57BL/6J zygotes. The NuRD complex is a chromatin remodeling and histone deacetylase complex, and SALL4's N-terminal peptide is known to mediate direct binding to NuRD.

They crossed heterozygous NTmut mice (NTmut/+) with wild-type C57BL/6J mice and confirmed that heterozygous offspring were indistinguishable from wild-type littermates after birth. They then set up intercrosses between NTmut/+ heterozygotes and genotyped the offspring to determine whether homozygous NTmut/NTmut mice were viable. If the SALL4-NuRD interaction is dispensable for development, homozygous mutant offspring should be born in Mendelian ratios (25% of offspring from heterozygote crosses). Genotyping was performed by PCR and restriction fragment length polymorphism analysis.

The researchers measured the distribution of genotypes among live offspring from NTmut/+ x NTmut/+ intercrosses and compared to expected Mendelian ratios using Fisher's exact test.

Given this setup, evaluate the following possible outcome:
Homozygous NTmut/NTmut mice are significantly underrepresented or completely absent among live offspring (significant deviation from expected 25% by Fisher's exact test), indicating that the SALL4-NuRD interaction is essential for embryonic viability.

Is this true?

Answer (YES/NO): YES